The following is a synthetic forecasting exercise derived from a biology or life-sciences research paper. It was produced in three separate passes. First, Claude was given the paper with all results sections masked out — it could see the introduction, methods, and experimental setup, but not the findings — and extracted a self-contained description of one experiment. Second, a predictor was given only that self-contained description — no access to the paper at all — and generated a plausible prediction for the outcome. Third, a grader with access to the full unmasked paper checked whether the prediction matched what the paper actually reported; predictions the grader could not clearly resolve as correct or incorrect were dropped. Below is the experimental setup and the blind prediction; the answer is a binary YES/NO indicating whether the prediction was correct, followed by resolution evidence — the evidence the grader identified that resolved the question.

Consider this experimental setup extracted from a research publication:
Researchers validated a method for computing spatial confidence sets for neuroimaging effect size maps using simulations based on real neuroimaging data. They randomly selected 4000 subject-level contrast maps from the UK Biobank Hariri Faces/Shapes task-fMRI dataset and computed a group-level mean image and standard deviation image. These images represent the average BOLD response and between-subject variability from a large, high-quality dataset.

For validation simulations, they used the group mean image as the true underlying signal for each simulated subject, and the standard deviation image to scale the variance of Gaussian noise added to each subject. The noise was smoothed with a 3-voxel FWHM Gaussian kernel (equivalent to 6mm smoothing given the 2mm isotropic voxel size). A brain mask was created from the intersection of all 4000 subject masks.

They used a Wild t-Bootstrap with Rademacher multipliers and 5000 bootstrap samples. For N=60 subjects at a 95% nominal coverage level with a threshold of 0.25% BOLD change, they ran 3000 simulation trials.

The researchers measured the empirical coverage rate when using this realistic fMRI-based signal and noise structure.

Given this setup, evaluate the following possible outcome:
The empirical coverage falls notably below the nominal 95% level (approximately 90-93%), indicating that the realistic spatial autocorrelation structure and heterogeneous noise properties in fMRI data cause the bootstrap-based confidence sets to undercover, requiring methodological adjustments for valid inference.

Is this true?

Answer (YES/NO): NO